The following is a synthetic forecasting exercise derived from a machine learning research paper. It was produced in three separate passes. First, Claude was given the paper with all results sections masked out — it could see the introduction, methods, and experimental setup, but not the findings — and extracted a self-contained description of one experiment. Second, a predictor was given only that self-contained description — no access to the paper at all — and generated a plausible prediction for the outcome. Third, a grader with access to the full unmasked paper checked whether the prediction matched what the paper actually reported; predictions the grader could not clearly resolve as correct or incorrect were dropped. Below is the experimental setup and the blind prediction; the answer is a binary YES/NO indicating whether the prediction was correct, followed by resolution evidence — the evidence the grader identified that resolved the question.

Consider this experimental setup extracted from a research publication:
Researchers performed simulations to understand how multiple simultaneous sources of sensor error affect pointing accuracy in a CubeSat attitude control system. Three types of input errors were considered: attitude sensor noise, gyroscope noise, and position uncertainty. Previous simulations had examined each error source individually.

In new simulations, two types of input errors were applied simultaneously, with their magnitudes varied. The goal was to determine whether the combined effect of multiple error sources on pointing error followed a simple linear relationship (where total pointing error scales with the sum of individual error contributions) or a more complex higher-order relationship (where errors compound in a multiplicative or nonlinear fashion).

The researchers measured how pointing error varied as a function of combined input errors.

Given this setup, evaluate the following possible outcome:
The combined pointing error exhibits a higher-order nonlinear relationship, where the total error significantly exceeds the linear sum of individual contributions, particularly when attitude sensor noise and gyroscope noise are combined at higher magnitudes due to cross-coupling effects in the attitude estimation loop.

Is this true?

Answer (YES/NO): NO